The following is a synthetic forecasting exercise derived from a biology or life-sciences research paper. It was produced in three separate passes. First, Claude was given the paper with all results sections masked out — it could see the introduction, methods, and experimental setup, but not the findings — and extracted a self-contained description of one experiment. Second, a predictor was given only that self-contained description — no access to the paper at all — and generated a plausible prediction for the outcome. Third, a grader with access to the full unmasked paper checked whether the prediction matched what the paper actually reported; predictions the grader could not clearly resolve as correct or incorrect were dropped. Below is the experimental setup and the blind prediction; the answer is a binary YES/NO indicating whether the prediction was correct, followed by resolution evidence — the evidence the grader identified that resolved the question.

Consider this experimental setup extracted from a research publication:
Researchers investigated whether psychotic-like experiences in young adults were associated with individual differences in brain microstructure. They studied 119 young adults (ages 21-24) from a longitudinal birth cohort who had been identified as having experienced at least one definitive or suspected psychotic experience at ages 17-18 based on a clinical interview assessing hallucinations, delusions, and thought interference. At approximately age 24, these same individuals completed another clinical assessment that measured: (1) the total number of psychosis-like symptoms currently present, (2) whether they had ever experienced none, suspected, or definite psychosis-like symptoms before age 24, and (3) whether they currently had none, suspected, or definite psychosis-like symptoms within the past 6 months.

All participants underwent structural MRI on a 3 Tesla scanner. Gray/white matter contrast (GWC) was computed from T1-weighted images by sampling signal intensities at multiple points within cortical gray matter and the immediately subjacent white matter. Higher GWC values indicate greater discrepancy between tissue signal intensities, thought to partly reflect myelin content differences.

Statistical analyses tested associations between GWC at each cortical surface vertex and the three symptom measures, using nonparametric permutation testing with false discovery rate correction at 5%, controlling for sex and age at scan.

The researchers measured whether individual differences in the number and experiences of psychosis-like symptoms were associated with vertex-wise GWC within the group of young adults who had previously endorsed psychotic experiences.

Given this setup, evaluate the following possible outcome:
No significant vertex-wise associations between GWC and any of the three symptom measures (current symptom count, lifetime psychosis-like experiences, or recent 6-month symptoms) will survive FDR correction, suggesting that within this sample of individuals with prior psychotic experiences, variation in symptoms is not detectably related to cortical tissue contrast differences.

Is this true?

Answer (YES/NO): YES